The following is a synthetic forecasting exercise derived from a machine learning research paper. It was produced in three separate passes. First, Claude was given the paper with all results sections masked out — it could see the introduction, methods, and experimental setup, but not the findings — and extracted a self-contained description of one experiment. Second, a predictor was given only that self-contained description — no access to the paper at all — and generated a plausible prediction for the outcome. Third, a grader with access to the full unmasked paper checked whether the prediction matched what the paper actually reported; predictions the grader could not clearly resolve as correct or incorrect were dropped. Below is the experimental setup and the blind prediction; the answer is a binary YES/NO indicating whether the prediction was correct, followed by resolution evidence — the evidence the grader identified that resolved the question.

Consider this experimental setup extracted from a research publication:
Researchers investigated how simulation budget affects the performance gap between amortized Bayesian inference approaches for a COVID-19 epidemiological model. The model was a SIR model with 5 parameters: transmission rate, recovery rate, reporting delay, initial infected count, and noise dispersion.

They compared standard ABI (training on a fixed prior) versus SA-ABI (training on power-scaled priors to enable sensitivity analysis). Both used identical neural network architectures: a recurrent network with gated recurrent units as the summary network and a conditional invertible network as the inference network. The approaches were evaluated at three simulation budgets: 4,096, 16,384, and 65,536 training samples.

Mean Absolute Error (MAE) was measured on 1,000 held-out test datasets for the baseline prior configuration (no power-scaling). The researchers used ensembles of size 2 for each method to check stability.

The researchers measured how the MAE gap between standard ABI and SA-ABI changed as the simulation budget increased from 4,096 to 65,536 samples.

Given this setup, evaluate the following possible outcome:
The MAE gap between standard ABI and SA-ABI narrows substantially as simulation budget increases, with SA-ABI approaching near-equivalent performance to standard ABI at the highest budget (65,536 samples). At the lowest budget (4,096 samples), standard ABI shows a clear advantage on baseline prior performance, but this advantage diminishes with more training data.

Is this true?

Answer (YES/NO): NO